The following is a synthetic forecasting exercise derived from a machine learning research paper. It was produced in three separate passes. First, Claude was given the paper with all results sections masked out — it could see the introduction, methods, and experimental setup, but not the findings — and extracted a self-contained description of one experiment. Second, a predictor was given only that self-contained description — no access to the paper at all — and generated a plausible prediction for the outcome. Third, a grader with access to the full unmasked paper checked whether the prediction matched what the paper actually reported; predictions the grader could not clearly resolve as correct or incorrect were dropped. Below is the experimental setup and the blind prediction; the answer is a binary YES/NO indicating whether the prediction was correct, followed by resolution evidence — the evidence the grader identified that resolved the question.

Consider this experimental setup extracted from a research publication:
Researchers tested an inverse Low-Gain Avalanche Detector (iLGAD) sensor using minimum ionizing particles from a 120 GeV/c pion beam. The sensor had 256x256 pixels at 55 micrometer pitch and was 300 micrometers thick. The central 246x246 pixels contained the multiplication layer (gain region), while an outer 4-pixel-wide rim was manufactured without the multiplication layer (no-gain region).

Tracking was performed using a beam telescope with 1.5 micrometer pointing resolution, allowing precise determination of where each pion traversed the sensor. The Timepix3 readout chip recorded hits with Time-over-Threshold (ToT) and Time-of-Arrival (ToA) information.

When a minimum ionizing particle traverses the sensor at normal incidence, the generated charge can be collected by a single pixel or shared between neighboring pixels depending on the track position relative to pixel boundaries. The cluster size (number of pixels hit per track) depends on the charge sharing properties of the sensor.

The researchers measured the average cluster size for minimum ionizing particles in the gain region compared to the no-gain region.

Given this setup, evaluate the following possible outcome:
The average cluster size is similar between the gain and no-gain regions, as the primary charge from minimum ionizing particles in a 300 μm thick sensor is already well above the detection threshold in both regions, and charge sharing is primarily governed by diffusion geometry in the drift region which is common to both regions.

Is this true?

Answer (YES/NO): NO